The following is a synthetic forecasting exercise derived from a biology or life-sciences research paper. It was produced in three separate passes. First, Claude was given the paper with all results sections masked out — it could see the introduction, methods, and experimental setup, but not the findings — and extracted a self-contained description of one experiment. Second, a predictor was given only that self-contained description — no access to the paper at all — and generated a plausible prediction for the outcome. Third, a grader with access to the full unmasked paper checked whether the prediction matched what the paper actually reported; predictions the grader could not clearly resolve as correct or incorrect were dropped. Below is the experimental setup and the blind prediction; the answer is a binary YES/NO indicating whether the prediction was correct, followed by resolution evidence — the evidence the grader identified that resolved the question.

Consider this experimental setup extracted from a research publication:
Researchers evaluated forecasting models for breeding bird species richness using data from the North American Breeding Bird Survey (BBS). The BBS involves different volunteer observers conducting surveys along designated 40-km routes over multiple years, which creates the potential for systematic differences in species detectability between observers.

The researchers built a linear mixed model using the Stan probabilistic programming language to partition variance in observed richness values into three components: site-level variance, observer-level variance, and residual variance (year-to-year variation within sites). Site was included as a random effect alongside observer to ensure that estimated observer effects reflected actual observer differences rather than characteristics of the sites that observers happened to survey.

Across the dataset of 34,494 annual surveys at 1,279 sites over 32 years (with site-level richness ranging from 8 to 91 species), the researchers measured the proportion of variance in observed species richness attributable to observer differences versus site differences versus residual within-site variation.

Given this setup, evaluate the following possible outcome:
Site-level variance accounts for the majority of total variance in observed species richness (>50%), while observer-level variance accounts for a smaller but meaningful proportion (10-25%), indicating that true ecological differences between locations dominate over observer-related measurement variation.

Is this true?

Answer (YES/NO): YES